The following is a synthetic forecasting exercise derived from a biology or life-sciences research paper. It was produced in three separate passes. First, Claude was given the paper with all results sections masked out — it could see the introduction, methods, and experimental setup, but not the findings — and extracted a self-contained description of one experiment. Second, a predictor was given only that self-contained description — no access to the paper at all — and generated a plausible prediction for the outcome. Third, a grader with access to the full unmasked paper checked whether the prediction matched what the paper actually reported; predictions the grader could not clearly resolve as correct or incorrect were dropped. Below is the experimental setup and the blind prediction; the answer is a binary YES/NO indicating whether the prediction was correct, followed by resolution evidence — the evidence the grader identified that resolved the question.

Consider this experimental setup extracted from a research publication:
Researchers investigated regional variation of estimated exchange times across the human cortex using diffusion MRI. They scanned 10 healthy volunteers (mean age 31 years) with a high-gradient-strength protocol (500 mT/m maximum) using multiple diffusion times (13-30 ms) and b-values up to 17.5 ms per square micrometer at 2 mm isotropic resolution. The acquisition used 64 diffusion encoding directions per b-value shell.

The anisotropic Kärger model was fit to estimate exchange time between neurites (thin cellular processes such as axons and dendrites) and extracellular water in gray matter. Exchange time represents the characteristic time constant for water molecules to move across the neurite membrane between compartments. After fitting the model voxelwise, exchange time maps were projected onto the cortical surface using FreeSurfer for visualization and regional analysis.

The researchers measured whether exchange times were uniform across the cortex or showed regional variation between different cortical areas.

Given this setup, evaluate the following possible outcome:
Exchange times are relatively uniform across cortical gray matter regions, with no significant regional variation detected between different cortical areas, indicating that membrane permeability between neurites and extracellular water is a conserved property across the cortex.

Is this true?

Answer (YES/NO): NO